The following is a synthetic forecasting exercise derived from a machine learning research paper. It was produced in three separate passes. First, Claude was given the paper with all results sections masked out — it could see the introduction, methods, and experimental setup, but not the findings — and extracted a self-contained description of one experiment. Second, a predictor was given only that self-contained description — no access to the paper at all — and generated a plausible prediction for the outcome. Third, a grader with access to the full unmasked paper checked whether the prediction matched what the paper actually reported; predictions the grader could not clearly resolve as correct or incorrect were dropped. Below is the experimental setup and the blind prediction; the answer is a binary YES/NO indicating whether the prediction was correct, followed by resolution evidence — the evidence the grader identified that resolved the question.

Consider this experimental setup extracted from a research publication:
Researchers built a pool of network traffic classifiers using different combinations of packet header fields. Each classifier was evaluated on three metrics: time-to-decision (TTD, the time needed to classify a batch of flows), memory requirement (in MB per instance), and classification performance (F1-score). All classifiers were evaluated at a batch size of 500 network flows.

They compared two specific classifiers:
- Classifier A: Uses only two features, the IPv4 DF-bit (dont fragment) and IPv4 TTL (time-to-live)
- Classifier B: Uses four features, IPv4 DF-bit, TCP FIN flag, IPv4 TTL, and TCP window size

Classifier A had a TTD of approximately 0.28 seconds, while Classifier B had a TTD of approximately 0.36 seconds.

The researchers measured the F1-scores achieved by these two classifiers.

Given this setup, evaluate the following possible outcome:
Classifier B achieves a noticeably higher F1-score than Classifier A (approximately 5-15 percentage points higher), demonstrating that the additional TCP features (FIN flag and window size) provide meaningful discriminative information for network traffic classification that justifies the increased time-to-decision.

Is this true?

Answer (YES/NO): NO